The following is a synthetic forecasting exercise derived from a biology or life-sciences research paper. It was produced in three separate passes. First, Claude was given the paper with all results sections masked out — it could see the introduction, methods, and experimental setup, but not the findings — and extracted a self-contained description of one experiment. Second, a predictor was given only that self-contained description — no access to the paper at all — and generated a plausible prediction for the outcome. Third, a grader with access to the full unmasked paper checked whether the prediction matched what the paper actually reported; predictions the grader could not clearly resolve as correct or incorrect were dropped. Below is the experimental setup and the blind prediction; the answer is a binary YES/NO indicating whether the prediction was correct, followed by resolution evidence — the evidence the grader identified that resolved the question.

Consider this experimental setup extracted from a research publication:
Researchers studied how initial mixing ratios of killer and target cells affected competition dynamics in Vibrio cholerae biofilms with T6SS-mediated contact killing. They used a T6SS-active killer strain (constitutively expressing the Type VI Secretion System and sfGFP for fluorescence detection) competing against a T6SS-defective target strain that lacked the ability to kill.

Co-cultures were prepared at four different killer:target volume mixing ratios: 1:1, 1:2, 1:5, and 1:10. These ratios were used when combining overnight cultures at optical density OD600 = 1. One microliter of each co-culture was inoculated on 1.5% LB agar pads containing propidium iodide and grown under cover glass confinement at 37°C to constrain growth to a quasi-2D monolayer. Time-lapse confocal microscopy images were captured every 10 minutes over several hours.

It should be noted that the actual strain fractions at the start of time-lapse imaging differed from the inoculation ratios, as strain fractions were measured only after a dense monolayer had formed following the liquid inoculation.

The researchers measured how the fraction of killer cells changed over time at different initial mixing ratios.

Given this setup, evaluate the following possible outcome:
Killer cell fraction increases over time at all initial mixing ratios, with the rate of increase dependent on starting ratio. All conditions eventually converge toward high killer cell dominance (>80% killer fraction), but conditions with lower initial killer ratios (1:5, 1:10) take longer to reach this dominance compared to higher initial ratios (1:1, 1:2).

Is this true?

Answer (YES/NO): NO